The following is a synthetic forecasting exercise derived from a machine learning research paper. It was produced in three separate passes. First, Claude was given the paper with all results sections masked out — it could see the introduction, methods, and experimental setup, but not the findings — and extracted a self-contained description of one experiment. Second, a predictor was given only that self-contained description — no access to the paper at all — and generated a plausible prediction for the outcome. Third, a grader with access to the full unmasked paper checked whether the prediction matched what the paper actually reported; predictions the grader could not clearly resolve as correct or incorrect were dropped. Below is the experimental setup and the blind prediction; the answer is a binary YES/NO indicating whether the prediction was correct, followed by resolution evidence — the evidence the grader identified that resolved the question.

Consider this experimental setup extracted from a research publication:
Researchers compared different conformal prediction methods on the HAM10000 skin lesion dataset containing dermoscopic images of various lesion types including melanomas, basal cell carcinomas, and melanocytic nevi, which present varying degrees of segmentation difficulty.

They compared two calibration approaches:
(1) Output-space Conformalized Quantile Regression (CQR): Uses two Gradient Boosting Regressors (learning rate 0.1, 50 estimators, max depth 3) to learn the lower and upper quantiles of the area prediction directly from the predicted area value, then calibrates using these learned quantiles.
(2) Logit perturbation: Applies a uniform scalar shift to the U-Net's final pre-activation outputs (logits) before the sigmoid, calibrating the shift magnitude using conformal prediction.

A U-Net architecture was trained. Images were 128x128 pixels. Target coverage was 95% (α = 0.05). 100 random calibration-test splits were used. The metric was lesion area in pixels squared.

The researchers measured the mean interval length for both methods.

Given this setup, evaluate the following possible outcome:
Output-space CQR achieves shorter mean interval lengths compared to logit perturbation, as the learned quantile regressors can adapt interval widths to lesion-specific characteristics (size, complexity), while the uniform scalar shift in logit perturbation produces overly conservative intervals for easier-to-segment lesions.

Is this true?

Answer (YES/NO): NO